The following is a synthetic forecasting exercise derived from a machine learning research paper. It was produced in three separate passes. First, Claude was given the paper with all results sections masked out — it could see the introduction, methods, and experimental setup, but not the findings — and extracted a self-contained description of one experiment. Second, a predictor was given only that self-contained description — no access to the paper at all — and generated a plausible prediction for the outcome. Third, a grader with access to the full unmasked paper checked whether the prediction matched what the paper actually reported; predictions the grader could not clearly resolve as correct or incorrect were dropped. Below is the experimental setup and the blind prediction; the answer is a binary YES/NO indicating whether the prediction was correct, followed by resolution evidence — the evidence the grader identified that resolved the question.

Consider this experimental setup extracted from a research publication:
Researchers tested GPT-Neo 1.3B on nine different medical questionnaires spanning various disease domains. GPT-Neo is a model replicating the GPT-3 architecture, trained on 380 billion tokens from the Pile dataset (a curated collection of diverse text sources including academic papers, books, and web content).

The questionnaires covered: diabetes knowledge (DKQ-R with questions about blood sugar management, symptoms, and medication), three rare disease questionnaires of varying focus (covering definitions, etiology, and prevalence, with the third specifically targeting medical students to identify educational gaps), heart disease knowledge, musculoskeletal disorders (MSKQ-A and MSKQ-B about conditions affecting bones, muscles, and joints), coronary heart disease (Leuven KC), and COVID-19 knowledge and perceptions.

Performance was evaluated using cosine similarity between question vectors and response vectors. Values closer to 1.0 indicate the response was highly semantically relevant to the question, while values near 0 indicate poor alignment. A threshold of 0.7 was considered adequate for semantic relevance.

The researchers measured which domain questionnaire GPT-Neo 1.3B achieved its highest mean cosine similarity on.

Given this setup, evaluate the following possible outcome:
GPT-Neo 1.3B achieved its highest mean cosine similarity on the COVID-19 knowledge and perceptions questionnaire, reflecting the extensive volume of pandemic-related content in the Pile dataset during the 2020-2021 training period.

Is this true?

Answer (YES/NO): NO